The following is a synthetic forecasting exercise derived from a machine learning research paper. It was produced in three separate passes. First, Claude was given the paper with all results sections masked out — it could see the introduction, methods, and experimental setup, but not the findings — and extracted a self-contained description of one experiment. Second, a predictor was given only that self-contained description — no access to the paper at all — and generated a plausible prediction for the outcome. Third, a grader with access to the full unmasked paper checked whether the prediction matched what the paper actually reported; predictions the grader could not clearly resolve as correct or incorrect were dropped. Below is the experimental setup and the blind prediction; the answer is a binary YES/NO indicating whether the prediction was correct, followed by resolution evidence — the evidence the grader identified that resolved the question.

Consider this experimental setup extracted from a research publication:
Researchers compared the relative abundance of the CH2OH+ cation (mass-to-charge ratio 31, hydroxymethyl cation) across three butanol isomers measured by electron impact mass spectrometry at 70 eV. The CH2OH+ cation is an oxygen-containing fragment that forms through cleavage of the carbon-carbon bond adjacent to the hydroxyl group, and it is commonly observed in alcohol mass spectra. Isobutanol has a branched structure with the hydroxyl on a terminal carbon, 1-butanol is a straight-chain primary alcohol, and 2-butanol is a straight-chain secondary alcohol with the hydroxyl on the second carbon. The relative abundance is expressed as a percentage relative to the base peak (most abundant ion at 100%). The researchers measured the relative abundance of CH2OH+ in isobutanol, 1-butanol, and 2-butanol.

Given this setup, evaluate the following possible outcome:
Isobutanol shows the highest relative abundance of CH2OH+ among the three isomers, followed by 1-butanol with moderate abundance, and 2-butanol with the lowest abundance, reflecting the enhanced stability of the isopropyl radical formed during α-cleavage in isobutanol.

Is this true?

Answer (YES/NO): NO